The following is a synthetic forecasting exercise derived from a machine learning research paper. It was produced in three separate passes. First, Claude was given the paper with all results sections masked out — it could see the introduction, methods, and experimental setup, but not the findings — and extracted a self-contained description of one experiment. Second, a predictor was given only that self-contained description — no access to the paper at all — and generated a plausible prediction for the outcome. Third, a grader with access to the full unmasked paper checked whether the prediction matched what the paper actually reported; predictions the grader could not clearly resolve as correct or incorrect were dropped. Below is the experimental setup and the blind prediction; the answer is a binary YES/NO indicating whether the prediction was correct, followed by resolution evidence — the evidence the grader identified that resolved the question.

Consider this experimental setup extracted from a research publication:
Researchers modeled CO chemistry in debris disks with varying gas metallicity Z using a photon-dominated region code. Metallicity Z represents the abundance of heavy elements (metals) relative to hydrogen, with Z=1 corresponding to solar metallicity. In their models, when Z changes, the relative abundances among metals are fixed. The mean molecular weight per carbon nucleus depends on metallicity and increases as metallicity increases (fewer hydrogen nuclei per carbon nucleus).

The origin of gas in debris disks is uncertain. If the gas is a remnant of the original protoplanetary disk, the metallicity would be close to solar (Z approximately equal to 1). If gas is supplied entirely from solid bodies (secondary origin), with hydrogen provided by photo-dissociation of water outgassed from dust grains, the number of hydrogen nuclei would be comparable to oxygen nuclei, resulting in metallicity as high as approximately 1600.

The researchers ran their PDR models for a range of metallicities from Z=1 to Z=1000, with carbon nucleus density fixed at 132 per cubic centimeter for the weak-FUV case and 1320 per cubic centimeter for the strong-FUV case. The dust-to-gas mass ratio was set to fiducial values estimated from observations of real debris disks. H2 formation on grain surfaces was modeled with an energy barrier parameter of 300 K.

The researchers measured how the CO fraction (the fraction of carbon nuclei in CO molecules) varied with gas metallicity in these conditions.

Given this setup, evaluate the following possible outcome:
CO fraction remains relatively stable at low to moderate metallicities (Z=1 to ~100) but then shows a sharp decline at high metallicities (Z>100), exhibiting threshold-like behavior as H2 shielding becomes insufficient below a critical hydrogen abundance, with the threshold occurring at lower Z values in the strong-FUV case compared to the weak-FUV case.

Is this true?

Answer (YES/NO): NO